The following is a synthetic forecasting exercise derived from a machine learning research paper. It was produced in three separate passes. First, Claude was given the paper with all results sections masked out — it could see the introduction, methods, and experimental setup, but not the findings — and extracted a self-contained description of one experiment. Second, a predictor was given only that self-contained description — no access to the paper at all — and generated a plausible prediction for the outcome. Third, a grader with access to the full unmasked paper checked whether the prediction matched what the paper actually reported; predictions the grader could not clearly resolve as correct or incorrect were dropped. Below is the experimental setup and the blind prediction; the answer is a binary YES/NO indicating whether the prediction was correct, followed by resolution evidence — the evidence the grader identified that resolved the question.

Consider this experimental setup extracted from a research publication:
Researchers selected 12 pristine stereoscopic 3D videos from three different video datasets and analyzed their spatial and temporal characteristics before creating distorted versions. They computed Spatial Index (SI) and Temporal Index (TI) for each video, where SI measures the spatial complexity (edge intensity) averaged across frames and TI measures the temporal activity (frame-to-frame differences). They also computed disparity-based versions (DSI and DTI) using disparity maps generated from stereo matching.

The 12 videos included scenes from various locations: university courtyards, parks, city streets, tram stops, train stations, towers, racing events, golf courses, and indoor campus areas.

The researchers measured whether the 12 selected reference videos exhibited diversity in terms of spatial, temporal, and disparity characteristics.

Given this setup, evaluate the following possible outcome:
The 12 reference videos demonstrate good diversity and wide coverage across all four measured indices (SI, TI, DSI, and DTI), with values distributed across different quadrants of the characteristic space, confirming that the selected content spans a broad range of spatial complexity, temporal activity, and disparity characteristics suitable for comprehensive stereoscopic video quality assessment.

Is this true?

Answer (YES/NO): YES